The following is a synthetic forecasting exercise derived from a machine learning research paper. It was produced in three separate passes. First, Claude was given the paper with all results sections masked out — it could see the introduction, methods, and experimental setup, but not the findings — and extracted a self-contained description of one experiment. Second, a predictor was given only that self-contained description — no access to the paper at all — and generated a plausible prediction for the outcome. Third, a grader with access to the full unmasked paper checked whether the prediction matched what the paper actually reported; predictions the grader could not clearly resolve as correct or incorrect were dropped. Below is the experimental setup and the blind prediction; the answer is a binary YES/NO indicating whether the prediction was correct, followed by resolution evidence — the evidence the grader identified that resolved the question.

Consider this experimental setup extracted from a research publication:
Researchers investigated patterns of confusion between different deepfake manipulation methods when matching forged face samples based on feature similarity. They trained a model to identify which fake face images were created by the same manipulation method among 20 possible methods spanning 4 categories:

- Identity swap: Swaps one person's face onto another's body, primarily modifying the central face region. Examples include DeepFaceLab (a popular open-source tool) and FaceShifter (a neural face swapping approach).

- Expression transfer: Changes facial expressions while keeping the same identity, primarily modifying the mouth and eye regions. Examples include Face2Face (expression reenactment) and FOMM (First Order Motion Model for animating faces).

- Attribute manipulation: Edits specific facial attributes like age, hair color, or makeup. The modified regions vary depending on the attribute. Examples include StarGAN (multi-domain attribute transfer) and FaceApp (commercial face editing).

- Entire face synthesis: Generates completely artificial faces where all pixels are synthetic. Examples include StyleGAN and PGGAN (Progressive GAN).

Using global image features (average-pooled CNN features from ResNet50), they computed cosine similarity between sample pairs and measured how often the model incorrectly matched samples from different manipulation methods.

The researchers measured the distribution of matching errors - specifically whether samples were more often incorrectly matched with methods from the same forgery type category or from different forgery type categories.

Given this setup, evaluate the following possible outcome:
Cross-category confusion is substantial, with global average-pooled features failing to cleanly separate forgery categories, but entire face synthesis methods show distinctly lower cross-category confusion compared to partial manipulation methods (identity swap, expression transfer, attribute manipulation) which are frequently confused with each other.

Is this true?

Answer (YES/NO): NO